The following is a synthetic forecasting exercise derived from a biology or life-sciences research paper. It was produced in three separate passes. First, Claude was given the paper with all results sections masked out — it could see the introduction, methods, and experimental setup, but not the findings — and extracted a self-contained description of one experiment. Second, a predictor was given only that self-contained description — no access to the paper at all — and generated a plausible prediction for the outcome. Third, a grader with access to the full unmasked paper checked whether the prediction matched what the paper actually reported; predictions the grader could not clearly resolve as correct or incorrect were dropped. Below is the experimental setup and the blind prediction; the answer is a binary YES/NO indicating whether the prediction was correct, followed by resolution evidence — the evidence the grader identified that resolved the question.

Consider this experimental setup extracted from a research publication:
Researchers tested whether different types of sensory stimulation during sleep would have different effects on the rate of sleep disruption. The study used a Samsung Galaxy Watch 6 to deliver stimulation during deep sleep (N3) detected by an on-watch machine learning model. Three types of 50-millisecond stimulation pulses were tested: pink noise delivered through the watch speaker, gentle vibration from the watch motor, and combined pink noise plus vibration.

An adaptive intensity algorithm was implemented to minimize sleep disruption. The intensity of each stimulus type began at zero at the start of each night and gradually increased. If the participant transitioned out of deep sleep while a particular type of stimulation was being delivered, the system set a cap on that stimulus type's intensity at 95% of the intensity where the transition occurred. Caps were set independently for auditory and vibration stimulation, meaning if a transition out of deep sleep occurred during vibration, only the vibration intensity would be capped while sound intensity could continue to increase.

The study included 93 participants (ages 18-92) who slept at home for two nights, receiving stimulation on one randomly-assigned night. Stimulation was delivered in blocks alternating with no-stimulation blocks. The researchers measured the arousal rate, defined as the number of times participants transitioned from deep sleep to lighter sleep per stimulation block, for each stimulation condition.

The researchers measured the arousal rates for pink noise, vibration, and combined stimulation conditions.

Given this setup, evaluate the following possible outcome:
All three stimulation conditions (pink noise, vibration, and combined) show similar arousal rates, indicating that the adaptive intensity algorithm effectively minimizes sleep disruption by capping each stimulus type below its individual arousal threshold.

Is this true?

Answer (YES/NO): NO